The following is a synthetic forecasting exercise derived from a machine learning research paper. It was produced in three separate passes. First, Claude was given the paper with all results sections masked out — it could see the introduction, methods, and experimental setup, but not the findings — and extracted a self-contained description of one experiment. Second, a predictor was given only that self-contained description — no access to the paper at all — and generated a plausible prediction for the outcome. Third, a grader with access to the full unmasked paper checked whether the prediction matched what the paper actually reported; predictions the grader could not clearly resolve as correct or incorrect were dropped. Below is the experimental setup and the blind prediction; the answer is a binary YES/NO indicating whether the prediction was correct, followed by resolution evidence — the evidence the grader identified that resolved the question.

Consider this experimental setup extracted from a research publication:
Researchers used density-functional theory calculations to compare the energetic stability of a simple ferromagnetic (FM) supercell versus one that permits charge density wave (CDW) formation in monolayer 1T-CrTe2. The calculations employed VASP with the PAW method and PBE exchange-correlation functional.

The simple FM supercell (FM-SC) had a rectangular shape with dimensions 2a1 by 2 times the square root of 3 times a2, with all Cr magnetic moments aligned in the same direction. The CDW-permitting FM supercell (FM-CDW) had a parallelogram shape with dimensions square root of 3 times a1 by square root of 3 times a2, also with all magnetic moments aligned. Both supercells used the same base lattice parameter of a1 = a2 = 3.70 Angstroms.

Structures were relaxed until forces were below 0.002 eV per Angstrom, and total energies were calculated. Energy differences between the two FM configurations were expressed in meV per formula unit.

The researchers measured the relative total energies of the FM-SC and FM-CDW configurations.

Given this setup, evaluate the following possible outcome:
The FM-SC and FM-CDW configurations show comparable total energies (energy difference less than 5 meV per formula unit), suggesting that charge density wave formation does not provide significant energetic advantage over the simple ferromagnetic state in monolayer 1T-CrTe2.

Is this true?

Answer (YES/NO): NO